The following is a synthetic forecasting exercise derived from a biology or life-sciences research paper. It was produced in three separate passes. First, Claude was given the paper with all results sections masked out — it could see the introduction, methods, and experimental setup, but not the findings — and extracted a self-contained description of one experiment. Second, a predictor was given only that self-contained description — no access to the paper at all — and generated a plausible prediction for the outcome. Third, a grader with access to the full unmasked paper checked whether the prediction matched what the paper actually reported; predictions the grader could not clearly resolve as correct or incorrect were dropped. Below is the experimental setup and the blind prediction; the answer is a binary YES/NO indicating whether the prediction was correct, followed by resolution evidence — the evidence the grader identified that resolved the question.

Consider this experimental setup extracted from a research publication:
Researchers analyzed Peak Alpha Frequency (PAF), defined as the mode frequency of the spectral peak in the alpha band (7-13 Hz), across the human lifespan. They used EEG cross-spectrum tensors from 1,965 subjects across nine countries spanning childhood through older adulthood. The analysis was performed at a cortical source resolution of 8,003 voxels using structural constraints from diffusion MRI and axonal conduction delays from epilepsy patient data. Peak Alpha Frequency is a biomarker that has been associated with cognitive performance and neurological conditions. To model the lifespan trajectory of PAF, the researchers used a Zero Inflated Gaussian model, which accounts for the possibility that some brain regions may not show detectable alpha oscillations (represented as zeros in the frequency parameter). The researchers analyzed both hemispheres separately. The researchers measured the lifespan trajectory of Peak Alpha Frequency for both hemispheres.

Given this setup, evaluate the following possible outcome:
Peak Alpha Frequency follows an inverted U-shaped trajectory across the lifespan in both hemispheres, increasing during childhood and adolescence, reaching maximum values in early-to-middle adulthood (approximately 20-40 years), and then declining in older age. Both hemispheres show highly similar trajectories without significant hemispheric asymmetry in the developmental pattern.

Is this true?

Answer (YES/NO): YES